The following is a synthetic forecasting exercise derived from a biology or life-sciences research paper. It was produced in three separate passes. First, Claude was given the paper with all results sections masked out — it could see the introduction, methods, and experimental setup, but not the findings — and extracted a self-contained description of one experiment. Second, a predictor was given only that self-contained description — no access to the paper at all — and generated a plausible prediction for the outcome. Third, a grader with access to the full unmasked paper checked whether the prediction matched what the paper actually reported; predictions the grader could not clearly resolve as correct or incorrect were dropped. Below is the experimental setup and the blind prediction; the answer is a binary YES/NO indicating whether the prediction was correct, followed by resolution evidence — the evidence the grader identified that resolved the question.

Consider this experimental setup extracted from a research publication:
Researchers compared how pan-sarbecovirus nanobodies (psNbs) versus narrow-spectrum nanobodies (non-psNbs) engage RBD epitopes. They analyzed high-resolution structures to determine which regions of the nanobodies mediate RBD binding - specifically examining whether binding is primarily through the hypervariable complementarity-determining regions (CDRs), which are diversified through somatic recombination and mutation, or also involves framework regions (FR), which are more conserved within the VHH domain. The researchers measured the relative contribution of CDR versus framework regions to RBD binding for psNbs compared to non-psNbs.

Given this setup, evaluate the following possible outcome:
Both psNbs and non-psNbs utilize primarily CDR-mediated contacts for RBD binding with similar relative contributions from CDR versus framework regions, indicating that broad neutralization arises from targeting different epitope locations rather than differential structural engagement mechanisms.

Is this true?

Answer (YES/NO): NO